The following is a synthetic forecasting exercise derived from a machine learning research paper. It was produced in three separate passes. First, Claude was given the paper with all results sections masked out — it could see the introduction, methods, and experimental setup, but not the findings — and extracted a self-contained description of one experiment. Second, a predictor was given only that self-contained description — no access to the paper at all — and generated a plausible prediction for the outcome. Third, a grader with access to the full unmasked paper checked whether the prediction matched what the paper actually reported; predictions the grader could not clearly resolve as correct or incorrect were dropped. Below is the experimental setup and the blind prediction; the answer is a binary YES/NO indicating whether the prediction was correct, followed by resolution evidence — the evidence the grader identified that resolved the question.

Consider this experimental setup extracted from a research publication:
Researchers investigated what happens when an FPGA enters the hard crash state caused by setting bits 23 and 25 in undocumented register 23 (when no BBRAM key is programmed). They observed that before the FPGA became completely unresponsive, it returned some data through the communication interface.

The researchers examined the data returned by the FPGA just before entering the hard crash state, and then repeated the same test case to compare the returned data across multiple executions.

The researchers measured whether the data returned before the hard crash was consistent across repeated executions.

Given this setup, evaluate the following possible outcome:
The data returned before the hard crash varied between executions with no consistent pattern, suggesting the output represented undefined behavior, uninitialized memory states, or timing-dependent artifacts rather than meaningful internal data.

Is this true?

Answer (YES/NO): NO